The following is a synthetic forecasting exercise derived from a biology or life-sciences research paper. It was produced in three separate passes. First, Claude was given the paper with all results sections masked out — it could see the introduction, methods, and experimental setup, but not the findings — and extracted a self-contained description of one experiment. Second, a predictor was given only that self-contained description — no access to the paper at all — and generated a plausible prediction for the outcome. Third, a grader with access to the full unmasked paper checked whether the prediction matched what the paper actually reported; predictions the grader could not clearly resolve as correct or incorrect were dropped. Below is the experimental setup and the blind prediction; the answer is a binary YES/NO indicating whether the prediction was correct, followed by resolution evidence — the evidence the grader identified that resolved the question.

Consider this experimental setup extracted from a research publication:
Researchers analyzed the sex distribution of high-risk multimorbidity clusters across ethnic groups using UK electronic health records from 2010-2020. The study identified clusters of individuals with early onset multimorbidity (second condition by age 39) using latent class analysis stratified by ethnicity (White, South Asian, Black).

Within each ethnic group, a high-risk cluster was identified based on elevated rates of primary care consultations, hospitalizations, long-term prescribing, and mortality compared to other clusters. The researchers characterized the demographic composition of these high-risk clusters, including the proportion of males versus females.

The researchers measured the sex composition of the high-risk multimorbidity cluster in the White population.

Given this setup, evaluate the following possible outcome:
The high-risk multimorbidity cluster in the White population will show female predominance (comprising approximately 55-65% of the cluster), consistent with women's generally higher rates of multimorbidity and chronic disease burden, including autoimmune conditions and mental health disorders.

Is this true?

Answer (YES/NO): NO